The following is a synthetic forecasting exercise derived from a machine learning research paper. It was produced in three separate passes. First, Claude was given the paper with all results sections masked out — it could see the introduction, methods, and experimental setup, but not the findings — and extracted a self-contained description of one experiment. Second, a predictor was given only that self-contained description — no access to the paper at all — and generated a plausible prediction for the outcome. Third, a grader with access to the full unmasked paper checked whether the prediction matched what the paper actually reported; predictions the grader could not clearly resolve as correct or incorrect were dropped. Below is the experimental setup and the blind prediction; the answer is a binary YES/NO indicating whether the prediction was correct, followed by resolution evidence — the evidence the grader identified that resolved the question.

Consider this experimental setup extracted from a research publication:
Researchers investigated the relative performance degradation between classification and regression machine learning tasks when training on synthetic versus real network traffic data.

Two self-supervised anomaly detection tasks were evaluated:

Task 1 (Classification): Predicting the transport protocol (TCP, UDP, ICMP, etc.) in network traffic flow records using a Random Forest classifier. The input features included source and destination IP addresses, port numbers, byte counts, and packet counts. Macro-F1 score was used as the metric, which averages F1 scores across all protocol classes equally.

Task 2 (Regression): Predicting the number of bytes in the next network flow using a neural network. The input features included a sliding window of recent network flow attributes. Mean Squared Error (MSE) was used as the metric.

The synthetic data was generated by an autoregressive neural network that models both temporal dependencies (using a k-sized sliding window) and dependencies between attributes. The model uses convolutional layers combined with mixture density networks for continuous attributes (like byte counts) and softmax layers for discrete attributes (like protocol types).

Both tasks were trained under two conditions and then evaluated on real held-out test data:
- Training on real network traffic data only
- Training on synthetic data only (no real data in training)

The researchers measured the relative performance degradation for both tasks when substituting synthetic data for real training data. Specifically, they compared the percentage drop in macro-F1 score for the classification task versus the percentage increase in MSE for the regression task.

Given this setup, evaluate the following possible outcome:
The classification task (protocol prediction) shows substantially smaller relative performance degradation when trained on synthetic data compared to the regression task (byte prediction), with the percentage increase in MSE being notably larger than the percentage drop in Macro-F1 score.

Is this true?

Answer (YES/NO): YES